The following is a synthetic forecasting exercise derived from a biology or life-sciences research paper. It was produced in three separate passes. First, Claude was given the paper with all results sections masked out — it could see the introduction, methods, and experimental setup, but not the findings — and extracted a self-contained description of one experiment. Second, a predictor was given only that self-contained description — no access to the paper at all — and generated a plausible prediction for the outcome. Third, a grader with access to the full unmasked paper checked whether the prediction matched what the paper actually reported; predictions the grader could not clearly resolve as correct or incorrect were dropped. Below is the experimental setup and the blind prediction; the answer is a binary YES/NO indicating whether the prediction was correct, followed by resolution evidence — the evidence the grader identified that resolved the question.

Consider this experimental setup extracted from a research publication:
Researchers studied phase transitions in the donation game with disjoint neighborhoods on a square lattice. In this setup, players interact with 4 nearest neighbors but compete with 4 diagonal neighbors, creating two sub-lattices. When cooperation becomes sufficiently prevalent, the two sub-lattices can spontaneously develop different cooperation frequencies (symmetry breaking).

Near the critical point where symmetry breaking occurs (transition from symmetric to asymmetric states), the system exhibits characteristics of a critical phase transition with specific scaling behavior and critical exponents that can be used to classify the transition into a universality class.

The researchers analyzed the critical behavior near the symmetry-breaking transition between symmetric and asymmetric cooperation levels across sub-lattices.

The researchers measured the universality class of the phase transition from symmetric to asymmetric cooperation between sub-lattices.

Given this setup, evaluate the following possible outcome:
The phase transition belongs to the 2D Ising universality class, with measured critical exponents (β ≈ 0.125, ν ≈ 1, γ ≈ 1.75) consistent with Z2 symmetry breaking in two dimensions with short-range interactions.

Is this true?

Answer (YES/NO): YES